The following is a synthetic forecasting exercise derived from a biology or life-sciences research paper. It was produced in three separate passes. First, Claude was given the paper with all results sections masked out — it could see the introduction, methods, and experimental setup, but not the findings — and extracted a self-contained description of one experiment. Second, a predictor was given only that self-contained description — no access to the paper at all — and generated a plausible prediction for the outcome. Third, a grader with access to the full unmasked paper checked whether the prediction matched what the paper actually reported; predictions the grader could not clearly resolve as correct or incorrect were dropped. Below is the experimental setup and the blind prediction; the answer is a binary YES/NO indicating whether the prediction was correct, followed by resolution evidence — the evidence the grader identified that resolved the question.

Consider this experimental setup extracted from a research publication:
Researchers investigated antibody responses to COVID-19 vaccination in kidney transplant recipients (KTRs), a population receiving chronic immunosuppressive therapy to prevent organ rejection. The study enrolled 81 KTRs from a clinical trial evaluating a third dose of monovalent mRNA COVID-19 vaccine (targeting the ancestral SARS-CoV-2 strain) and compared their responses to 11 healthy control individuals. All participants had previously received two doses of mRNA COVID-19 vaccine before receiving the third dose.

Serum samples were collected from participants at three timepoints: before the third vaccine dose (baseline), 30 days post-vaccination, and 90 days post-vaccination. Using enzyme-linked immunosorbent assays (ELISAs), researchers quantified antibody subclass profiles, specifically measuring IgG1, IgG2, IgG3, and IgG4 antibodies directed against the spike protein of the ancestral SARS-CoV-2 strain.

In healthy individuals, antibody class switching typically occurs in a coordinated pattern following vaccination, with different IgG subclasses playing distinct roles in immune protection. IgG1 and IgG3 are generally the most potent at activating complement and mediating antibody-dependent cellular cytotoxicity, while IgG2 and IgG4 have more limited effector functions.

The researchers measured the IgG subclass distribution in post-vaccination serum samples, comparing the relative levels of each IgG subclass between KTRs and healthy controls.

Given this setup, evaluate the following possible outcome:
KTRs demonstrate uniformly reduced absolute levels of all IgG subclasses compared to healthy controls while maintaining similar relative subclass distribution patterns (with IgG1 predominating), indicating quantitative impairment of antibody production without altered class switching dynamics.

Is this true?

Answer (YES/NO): NO